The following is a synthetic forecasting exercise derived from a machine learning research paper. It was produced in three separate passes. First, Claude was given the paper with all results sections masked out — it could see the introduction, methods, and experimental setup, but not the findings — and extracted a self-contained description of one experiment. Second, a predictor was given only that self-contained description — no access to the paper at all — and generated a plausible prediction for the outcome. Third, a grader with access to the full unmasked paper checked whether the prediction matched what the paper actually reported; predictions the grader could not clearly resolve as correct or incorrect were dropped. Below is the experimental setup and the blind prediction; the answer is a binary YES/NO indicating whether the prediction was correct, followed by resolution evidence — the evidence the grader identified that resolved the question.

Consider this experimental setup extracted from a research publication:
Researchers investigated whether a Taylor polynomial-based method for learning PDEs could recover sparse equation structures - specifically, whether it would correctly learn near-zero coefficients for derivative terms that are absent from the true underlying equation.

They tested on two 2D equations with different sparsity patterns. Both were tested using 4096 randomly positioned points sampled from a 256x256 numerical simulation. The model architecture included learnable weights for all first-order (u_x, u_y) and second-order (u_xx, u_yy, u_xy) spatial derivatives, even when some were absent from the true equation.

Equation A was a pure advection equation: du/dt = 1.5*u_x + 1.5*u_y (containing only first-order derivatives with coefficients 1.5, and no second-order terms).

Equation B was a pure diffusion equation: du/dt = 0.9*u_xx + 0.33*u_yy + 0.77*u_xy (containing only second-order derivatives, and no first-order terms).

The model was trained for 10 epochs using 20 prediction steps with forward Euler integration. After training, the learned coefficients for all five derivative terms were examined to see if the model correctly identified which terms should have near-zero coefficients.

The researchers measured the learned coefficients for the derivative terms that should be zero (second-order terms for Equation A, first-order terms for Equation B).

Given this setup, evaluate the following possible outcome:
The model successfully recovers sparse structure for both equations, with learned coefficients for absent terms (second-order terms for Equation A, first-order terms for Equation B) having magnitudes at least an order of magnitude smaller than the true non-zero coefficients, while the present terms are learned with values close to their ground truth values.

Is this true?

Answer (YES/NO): NO